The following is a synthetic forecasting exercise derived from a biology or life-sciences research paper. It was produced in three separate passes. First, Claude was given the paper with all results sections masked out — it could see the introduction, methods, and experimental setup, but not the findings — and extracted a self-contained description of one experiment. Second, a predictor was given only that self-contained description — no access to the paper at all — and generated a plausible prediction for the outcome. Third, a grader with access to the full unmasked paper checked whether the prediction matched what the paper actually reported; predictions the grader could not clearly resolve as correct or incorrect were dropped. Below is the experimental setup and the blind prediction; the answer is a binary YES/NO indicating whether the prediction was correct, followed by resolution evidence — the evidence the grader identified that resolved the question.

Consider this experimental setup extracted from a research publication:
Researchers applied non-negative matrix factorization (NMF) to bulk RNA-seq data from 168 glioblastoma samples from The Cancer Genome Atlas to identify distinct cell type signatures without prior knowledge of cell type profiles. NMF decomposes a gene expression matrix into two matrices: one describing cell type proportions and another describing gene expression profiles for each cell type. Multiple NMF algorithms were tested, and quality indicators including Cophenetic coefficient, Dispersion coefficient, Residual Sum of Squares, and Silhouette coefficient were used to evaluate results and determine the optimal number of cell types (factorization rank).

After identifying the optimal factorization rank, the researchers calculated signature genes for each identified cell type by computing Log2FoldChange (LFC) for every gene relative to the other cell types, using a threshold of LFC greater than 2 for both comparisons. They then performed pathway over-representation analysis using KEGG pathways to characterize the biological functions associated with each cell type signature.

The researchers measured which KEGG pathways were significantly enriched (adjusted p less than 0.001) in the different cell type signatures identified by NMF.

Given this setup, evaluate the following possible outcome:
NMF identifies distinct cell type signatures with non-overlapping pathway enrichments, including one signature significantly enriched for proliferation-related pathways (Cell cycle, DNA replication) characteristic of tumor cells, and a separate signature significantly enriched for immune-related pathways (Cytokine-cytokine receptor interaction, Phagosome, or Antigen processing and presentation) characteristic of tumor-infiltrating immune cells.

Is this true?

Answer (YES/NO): NO